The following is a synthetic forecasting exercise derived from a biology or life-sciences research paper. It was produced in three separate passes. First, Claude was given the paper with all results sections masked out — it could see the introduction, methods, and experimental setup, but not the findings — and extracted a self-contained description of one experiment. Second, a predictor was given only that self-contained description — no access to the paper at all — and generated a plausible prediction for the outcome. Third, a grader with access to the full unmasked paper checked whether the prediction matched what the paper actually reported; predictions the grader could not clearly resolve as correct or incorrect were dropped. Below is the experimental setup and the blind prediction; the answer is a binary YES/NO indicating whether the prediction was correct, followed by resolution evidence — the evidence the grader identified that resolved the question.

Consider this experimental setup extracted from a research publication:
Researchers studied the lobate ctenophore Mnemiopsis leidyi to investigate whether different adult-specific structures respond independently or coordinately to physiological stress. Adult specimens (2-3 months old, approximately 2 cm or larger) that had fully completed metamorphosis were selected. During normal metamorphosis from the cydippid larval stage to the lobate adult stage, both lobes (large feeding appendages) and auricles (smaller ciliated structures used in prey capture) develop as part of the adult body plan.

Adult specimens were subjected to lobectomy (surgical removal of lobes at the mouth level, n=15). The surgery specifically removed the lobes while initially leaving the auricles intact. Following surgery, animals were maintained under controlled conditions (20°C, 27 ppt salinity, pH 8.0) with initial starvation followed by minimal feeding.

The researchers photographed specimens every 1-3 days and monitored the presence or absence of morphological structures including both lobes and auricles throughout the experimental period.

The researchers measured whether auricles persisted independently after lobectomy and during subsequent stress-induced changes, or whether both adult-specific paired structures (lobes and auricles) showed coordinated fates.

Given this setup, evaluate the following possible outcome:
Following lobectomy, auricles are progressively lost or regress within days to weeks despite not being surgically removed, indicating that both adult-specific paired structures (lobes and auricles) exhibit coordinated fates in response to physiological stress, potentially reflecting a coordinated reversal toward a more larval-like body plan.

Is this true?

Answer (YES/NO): YES